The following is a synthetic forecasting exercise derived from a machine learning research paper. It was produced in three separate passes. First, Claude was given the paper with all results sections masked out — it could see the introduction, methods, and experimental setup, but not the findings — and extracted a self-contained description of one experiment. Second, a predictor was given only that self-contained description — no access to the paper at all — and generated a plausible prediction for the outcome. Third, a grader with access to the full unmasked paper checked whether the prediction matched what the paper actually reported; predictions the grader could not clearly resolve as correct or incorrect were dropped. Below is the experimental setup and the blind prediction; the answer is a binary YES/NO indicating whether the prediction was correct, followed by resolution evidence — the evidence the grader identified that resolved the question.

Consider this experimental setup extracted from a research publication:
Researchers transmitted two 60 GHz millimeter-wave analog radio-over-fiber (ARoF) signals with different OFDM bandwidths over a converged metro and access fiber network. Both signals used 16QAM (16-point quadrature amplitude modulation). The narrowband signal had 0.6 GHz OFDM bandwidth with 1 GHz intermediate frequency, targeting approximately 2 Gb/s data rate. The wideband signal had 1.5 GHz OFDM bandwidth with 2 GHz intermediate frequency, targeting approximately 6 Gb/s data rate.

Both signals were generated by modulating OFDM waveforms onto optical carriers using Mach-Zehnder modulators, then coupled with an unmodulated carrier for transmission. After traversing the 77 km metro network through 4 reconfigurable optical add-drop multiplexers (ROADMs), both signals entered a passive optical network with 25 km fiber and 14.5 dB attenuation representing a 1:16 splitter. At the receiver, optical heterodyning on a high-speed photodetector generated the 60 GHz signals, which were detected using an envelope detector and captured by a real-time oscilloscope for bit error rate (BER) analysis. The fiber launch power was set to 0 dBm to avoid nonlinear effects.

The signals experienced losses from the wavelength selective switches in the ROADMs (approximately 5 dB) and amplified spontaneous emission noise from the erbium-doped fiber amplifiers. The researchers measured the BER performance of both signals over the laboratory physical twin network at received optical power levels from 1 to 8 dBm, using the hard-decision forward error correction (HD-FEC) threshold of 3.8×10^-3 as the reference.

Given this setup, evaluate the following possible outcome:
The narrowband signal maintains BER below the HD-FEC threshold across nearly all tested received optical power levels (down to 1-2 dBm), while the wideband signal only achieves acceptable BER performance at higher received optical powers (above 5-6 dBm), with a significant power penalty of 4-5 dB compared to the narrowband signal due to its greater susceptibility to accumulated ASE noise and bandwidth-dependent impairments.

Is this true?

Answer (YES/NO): NO